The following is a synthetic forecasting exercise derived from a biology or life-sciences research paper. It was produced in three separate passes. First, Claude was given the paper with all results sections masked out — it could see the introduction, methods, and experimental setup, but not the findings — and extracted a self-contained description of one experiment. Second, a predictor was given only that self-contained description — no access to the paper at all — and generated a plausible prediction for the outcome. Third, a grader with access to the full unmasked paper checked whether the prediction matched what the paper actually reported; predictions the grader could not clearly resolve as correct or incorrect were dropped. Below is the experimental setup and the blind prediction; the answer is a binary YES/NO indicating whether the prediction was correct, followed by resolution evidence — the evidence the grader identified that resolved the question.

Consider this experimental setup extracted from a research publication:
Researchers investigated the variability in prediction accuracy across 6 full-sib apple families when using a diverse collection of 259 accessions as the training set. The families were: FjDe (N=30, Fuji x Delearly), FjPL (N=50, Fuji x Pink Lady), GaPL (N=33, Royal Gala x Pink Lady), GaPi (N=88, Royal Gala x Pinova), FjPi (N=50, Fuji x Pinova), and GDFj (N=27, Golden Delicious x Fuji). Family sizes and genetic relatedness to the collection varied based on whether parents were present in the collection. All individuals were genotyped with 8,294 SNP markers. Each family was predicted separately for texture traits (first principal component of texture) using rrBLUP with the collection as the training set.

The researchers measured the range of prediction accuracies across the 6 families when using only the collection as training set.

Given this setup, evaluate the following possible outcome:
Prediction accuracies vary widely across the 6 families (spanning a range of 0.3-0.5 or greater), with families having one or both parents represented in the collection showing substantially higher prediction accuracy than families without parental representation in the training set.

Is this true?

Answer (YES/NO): NO